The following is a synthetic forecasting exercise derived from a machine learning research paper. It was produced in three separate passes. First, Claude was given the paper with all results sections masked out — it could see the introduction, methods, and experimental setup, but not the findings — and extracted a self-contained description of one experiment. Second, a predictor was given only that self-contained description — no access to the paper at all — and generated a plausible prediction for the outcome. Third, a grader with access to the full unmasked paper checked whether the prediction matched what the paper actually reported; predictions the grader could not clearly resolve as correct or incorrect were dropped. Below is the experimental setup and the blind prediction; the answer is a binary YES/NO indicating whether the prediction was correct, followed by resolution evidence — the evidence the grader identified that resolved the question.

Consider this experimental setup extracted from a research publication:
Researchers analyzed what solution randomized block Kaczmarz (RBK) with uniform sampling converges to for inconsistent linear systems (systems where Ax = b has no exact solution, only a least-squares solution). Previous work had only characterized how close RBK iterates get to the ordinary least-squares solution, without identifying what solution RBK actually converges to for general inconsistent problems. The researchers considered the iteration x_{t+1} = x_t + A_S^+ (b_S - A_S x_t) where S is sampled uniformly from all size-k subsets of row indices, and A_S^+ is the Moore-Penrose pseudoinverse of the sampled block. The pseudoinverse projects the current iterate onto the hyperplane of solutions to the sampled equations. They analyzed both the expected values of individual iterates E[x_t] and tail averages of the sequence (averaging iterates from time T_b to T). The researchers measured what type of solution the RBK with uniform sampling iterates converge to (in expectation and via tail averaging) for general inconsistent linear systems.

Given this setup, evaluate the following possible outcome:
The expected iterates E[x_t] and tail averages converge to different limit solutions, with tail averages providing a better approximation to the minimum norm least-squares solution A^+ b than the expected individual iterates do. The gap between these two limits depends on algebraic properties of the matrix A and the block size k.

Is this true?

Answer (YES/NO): NO